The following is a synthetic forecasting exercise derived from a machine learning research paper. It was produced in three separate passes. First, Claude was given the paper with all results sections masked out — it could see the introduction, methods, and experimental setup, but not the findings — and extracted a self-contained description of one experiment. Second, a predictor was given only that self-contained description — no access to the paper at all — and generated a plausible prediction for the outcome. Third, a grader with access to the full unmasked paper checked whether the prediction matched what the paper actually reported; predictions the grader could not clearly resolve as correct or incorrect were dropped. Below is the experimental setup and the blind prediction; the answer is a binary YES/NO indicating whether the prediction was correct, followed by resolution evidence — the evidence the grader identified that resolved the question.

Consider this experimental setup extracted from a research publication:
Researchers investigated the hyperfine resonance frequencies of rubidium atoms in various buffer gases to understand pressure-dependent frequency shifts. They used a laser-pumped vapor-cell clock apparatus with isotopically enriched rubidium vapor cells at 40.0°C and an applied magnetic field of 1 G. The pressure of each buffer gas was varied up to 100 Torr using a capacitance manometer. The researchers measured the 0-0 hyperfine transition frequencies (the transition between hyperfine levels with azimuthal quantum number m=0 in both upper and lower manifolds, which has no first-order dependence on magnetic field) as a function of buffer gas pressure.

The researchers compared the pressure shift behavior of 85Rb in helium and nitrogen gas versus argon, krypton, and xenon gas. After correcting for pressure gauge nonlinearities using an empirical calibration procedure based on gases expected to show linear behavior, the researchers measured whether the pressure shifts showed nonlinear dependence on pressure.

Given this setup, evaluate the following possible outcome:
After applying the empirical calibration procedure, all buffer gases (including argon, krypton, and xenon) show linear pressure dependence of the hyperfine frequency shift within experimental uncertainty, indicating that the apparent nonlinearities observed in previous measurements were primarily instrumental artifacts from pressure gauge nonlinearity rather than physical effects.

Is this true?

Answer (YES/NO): NO